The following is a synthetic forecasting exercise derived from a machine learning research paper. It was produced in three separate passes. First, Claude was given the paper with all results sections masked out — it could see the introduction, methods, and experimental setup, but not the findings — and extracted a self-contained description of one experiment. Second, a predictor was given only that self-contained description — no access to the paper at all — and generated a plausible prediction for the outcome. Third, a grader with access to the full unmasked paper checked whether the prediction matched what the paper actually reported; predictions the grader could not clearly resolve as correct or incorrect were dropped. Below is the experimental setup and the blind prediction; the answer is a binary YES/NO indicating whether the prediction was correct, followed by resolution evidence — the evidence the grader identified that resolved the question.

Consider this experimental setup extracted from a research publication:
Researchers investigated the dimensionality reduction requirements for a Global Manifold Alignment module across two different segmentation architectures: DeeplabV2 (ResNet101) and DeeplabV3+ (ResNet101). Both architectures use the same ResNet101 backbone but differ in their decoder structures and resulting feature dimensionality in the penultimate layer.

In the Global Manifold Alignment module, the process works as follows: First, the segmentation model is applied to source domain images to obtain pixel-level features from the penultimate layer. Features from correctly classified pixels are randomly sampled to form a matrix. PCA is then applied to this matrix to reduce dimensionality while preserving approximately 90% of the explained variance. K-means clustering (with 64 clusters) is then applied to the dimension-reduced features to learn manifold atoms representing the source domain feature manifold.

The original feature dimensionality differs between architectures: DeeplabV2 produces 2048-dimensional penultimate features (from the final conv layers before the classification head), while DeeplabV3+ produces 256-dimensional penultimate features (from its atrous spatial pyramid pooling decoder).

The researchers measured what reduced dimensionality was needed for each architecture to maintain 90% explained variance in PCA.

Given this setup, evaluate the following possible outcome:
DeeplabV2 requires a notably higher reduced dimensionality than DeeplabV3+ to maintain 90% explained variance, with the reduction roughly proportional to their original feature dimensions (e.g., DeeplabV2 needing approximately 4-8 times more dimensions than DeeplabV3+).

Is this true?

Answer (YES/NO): YES